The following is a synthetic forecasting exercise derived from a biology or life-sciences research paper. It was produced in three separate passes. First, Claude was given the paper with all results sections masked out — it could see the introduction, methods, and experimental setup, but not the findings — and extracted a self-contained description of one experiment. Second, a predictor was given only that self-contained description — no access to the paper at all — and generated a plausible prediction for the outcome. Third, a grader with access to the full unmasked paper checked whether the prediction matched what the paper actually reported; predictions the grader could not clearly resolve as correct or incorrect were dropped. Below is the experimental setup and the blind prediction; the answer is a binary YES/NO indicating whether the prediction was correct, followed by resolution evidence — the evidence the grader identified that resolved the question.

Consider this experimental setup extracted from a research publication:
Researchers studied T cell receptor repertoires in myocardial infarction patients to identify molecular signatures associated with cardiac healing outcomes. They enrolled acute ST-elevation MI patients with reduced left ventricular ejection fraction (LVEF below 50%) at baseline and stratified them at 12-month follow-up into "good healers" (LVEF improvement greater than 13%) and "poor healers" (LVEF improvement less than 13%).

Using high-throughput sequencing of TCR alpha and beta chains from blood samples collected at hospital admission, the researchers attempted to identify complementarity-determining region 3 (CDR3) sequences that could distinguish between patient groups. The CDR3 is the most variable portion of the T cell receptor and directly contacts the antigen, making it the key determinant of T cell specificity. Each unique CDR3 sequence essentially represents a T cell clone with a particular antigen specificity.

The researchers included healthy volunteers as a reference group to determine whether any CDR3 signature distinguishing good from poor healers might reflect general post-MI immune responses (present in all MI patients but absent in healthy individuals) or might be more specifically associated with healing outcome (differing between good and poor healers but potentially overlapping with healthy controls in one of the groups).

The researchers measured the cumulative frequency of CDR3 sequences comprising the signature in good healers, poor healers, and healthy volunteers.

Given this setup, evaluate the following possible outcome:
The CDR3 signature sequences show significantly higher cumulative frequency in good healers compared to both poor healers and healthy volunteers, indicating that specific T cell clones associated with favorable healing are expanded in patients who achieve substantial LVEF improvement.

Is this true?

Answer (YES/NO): YES